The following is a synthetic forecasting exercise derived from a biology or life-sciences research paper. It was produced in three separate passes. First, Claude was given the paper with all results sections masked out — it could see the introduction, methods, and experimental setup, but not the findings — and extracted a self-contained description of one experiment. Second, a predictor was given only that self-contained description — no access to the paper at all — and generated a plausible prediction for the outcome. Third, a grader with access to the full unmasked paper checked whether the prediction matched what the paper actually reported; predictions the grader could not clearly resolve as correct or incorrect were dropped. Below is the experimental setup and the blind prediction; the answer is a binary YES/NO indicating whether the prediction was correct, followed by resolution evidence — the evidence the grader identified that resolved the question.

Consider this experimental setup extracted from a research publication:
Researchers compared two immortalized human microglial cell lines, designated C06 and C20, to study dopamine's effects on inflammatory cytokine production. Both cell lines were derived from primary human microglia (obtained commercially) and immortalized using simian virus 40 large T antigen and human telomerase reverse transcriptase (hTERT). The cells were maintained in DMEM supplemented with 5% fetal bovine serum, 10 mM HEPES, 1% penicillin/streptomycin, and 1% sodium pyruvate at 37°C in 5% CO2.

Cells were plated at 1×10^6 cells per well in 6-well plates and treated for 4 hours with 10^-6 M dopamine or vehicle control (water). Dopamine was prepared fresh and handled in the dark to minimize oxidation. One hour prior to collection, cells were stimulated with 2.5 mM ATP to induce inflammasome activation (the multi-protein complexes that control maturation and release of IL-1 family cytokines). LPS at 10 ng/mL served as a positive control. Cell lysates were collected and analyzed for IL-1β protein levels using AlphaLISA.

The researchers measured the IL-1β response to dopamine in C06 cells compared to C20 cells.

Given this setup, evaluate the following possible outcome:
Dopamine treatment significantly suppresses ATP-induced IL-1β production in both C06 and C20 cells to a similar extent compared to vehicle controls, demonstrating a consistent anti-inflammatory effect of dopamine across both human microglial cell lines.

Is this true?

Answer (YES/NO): NO